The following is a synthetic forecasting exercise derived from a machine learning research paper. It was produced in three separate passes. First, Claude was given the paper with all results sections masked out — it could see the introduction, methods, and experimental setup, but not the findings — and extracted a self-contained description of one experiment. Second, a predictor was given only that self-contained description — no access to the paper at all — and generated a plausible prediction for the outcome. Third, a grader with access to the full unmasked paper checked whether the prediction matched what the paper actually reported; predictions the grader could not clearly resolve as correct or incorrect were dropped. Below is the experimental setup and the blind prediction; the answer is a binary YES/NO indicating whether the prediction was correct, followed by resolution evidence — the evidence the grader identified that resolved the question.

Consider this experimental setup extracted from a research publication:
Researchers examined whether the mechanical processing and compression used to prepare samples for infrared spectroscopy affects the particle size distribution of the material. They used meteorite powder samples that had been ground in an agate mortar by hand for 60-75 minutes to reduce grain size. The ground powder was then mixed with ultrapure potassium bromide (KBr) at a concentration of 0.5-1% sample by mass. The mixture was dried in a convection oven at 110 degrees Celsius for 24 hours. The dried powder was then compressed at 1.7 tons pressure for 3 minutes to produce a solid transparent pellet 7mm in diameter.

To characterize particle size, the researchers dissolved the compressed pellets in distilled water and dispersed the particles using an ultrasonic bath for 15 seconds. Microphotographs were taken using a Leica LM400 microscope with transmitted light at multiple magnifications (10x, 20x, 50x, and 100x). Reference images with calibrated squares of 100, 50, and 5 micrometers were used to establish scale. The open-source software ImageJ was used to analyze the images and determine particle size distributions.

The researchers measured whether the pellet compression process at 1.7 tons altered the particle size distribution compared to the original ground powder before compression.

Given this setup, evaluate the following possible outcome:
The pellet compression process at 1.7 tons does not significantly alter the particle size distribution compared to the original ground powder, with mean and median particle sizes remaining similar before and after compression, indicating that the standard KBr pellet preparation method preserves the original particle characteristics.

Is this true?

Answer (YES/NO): YES